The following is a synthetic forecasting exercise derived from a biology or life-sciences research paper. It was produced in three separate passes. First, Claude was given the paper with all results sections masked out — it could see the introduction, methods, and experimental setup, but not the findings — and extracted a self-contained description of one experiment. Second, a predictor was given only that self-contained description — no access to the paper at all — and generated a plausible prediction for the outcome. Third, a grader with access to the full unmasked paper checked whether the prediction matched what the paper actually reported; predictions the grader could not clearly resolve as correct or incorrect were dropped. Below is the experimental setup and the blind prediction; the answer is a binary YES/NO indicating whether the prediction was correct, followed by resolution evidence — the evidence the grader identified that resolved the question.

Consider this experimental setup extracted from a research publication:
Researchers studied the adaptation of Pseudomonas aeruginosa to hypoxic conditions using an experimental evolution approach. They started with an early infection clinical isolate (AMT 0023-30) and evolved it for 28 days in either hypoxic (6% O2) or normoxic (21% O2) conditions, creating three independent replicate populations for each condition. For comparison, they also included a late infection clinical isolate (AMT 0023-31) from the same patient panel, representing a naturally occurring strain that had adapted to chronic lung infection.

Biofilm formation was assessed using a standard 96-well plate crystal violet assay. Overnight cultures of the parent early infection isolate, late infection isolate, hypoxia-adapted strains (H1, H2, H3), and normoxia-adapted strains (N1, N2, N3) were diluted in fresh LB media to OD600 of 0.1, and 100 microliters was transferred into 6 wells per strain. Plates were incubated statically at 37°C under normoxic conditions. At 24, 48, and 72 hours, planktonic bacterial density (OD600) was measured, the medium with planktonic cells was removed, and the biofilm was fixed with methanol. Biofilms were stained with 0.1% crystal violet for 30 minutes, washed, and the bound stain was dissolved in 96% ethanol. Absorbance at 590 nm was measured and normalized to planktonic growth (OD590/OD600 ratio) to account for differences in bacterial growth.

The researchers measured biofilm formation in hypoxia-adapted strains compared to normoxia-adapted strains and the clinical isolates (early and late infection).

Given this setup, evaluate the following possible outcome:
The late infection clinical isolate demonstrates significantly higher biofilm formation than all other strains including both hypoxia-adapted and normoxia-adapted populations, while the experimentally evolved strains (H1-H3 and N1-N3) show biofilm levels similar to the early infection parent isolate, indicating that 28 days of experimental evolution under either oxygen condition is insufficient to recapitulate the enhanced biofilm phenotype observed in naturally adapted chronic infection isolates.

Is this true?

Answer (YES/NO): NO